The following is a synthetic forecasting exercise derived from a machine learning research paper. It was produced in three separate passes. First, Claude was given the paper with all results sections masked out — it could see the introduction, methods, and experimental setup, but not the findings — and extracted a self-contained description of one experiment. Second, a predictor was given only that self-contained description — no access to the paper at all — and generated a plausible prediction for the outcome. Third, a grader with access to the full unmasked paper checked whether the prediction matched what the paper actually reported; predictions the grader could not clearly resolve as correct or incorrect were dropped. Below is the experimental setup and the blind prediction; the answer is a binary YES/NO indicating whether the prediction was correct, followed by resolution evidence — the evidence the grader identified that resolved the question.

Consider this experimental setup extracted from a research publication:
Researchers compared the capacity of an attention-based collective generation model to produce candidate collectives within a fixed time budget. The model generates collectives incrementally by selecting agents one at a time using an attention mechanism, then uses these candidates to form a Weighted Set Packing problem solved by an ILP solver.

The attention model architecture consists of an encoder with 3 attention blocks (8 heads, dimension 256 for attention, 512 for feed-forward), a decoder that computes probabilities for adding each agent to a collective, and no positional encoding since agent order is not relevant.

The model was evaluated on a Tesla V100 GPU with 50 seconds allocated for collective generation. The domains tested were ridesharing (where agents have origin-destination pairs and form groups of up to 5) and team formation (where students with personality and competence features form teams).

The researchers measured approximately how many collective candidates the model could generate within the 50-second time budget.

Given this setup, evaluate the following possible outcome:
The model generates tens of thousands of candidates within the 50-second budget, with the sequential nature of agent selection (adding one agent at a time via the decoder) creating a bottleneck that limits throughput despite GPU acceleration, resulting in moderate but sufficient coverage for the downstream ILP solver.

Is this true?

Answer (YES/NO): YES